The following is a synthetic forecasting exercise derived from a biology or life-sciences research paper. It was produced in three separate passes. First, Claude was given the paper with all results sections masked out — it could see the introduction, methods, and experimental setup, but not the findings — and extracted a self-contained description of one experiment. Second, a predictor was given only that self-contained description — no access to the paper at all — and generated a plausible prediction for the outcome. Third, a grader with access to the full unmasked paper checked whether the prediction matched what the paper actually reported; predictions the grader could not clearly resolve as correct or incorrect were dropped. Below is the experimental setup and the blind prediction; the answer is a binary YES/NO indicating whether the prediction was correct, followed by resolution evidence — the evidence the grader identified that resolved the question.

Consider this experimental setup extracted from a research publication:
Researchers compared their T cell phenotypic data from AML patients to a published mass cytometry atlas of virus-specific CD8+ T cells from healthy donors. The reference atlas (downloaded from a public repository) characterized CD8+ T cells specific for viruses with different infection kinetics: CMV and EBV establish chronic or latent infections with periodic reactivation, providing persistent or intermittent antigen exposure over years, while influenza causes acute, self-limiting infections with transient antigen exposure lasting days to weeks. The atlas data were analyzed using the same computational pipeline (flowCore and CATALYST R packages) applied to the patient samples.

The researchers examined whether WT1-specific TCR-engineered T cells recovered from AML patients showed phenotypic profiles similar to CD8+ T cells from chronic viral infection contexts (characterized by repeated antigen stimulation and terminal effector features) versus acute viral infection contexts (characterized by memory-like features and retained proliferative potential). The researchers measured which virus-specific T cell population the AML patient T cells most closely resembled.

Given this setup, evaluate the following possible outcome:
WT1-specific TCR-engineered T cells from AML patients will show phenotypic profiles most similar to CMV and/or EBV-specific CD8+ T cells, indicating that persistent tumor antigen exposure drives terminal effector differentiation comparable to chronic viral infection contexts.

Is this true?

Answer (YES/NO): YES